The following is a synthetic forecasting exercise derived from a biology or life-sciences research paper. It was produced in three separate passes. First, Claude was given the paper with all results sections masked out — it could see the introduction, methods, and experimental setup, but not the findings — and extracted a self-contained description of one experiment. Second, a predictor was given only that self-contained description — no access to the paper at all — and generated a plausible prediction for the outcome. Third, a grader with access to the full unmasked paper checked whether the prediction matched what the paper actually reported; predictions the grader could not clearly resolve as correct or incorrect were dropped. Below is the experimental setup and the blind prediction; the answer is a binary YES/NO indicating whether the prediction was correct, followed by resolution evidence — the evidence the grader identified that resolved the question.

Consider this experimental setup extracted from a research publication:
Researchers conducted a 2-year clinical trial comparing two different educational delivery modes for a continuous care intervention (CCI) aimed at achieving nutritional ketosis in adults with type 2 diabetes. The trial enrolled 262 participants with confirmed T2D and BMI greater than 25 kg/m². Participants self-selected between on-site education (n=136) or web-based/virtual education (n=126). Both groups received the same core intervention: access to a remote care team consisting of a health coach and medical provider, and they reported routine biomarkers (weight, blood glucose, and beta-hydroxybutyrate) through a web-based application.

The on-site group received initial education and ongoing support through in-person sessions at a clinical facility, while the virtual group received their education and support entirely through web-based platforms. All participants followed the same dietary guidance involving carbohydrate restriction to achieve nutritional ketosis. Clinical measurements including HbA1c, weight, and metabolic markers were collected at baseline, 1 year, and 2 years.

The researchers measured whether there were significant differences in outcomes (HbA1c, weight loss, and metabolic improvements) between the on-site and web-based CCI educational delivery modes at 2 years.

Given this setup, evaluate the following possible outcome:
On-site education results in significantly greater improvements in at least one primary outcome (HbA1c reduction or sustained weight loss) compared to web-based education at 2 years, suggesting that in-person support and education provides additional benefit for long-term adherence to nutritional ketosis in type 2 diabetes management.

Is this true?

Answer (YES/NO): NO